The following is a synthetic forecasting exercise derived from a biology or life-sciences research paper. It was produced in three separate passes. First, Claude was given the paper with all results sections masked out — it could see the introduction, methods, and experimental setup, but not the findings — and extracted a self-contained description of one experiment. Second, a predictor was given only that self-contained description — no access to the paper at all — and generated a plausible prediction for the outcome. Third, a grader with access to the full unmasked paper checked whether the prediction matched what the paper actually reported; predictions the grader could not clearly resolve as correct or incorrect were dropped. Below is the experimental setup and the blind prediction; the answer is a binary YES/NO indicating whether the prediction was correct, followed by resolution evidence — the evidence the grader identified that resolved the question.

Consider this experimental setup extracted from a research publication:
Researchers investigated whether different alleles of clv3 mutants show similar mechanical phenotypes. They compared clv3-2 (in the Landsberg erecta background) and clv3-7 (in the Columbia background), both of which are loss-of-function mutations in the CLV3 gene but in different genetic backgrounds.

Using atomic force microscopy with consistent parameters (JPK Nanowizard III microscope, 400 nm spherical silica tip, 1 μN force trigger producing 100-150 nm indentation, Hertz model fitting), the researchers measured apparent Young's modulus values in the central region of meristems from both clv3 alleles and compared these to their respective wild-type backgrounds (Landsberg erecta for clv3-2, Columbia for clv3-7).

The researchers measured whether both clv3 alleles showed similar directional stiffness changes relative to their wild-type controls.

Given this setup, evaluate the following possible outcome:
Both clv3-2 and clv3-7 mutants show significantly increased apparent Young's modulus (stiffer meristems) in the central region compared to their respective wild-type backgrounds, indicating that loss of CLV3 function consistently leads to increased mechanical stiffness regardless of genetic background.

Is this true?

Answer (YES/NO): NO